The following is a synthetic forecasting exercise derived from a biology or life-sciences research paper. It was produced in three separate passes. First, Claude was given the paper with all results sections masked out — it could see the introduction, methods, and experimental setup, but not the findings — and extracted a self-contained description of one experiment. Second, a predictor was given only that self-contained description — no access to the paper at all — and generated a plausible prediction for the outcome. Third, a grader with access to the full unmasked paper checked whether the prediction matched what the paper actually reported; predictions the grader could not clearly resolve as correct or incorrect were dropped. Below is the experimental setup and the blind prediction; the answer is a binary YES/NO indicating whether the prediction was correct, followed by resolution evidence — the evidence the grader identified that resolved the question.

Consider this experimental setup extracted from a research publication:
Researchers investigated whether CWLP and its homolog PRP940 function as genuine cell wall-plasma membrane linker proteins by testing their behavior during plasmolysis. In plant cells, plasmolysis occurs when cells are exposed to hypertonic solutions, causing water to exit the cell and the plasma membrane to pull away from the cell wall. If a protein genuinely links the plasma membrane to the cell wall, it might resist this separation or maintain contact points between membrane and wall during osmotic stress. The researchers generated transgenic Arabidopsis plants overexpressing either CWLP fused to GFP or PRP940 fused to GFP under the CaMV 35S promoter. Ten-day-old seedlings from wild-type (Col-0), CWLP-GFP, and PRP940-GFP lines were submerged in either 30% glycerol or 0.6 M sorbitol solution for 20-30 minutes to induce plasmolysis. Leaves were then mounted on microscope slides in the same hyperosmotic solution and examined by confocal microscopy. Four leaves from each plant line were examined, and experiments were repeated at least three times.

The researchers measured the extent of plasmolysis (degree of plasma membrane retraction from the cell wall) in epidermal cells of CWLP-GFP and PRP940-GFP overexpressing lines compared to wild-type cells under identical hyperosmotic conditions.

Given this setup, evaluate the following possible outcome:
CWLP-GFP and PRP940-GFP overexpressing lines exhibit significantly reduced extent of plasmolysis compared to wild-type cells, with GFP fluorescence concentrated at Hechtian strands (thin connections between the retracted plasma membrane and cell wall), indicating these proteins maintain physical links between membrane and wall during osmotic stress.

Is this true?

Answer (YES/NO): NO